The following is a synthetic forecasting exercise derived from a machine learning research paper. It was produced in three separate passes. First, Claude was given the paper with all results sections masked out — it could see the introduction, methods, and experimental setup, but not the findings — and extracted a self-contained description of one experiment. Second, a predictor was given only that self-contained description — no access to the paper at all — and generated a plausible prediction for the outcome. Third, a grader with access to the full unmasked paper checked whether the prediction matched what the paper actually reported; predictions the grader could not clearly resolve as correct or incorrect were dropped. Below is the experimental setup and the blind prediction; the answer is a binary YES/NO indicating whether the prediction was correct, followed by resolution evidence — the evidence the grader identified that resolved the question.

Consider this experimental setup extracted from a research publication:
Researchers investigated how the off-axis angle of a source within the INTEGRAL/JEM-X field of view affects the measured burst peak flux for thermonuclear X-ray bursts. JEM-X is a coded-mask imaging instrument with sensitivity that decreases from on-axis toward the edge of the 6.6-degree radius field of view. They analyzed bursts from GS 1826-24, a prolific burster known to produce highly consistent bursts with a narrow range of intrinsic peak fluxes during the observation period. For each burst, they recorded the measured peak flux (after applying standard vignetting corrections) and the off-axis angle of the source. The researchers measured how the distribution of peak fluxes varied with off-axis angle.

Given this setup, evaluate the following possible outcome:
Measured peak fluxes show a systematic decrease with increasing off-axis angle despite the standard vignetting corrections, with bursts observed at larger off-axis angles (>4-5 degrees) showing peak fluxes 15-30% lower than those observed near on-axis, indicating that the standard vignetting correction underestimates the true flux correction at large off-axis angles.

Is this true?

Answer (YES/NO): NO